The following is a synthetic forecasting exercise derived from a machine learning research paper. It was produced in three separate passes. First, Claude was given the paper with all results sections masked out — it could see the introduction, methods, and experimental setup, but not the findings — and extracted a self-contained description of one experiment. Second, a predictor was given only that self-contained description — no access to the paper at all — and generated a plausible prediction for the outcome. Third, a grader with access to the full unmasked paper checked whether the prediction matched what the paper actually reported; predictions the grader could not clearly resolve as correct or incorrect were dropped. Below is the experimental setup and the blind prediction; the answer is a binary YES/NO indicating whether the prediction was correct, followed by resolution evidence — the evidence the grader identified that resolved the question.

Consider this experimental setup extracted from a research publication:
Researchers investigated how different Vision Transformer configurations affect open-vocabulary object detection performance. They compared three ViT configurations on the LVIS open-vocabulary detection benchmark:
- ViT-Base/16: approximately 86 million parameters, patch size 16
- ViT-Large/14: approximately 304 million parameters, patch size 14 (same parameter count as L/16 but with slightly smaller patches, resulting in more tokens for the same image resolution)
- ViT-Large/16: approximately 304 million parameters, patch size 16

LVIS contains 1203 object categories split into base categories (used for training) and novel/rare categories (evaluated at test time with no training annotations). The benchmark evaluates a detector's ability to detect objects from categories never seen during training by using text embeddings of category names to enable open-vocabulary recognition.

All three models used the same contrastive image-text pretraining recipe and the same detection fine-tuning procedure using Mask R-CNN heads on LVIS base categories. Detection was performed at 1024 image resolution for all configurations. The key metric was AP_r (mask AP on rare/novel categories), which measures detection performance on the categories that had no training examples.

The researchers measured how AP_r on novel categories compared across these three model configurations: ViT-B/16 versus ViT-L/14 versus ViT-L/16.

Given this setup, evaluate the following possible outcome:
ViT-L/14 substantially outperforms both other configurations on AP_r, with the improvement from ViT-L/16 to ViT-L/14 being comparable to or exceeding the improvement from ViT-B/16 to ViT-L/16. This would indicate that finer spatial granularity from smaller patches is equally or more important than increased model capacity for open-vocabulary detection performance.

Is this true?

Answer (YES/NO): NO